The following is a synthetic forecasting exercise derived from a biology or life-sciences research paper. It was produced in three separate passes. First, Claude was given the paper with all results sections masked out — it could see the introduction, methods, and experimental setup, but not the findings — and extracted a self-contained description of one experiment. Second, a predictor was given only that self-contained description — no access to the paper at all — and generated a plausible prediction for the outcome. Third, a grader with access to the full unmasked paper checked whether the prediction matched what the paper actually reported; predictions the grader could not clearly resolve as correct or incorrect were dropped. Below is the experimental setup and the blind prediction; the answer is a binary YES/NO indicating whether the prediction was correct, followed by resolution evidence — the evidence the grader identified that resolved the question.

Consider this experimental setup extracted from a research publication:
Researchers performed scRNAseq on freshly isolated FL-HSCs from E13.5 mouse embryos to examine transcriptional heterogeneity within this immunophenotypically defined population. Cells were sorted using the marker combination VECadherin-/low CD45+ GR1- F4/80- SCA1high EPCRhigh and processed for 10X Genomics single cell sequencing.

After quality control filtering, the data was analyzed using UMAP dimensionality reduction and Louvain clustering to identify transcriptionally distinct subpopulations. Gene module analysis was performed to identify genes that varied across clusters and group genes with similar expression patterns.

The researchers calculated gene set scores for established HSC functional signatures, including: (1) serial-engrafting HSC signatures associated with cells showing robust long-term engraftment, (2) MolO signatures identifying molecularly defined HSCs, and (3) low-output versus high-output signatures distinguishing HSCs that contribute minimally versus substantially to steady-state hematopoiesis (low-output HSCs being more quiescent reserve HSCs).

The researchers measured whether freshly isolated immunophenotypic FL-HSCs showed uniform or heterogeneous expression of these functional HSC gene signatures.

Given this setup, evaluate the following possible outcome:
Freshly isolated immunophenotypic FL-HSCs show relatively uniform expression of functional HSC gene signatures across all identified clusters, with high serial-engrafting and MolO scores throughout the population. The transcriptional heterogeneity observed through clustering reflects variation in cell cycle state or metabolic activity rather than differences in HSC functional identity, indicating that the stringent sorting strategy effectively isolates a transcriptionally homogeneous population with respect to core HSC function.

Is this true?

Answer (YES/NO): NO